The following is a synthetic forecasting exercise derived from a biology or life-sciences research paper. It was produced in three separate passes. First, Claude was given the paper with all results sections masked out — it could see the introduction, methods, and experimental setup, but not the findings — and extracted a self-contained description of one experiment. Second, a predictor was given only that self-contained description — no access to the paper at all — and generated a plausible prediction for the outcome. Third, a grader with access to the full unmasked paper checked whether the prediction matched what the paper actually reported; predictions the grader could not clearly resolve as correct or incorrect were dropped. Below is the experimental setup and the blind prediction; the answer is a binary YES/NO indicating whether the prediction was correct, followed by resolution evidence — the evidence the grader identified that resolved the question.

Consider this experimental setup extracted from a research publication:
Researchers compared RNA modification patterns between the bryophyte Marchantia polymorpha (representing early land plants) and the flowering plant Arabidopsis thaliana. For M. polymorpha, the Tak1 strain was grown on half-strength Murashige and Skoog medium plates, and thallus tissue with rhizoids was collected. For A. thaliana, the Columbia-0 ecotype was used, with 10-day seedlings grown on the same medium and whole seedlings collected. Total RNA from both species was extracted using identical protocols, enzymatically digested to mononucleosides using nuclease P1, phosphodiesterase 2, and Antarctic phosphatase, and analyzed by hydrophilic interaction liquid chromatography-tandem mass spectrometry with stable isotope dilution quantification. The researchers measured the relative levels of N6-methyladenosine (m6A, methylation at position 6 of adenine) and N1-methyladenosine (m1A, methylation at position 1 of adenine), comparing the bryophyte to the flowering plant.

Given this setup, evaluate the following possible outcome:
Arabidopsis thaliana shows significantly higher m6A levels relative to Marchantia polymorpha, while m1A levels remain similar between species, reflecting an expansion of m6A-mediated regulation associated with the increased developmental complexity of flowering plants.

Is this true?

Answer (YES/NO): NO